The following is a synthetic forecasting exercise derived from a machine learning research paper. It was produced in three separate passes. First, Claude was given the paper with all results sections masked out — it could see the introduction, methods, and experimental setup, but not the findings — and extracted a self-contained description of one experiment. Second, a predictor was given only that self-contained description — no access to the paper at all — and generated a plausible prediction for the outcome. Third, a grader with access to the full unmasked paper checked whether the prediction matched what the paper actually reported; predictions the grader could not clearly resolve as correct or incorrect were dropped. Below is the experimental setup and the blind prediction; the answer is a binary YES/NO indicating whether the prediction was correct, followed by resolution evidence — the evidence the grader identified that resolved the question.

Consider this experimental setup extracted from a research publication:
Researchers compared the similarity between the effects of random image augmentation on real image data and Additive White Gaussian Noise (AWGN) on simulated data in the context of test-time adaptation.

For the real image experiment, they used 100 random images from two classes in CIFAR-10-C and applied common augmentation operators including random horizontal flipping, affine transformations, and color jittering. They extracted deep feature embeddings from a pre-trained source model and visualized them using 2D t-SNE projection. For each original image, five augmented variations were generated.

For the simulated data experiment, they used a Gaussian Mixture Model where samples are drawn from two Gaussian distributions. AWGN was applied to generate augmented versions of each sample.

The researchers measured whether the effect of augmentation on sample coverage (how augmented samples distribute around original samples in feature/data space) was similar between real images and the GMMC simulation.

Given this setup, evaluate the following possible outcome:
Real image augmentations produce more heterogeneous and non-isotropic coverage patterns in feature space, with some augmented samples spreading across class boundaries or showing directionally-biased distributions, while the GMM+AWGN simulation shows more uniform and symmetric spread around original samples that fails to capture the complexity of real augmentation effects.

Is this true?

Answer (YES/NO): NO